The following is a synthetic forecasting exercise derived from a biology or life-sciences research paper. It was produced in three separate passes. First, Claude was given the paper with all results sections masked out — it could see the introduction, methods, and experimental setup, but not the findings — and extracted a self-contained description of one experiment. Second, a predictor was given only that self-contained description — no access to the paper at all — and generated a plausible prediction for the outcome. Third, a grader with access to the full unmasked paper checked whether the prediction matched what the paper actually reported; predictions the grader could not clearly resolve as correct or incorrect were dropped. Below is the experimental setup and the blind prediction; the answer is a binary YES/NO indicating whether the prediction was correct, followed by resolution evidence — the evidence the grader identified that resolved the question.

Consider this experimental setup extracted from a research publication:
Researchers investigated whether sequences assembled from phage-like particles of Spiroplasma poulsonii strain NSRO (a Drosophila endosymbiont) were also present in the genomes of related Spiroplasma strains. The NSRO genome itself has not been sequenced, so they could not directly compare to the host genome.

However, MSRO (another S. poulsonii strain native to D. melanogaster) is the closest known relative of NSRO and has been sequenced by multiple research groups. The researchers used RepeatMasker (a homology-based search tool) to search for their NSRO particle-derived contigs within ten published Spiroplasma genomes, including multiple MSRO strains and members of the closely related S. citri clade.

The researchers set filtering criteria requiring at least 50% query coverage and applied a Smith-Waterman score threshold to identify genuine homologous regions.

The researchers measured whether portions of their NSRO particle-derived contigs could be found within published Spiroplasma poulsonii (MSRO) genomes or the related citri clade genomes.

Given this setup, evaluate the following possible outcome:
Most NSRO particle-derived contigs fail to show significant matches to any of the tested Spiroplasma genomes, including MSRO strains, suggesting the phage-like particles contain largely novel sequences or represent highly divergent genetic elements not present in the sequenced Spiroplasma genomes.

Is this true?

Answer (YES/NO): NO